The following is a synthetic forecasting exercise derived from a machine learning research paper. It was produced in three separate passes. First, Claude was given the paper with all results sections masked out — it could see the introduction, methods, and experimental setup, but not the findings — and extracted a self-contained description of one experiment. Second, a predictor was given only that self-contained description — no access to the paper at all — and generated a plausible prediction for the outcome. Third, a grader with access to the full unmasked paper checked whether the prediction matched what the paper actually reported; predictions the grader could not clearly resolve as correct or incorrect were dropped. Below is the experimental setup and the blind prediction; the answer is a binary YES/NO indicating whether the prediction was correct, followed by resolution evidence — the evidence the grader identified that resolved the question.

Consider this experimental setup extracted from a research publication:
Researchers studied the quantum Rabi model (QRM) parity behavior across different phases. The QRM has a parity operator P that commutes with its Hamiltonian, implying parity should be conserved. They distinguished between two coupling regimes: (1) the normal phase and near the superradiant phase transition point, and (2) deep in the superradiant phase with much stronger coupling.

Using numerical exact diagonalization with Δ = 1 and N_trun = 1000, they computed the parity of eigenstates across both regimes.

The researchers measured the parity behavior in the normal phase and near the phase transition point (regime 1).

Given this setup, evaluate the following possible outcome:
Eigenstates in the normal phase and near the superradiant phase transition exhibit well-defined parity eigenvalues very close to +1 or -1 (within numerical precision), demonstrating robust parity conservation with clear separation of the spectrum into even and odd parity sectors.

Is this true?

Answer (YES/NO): YES